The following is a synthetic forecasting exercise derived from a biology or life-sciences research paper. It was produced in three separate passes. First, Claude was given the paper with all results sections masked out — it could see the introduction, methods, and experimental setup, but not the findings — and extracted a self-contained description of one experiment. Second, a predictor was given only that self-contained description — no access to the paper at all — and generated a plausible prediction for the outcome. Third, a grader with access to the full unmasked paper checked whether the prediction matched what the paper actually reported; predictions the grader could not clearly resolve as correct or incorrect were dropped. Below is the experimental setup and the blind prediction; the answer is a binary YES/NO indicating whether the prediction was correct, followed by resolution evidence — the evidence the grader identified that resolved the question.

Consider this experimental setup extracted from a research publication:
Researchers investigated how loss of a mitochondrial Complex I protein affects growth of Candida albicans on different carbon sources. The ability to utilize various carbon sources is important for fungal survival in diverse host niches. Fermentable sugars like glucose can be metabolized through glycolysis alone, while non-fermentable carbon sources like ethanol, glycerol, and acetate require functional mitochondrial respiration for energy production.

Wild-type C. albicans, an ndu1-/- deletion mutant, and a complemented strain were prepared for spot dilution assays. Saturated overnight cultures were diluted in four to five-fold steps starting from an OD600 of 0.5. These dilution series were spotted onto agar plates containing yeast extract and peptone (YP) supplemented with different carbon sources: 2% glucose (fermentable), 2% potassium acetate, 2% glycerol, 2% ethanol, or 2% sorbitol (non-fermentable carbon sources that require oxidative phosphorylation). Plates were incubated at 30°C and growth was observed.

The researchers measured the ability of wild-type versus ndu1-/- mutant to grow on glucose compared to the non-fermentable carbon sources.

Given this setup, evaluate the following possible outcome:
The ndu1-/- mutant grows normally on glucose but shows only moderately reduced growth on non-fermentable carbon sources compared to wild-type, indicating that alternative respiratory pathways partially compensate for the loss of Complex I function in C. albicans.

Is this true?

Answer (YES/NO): NO